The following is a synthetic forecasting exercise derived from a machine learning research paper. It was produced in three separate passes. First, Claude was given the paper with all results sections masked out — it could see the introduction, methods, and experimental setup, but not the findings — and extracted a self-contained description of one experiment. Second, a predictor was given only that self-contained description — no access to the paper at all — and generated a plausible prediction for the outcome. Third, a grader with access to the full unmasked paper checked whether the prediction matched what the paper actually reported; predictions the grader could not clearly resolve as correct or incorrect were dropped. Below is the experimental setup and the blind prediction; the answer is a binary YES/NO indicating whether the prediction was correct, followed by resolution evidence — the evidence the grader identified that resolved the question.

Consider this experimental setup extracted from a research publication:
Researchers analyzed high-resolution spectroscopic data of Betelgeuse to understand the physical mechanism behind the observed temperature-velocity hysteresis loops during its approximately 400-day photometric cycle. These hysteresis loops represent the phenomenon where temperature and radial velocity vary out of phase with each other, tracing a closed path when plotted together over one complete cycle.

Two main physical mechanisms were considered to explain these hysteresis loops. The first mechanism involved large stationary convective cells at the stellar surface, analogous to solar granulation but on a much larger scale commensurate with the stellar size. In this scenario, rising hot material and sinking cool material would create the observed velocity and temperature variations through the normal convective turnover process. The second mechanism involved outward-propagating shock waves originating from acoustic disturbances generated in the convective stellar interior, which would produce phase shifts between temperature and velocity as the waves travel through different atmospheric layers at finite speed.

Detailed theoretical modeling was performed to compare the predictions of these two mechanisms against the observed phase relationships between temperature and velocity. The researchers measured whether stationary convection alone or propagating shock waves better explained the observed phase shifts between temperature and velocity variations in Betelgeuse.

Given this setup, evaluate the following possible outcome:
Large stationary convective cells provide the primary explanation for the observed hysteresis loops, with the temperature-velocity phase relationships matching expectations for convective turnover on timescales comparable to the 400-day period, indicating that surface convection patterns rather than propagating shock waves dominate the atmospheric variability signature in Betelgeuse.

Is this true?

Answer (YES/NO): NO